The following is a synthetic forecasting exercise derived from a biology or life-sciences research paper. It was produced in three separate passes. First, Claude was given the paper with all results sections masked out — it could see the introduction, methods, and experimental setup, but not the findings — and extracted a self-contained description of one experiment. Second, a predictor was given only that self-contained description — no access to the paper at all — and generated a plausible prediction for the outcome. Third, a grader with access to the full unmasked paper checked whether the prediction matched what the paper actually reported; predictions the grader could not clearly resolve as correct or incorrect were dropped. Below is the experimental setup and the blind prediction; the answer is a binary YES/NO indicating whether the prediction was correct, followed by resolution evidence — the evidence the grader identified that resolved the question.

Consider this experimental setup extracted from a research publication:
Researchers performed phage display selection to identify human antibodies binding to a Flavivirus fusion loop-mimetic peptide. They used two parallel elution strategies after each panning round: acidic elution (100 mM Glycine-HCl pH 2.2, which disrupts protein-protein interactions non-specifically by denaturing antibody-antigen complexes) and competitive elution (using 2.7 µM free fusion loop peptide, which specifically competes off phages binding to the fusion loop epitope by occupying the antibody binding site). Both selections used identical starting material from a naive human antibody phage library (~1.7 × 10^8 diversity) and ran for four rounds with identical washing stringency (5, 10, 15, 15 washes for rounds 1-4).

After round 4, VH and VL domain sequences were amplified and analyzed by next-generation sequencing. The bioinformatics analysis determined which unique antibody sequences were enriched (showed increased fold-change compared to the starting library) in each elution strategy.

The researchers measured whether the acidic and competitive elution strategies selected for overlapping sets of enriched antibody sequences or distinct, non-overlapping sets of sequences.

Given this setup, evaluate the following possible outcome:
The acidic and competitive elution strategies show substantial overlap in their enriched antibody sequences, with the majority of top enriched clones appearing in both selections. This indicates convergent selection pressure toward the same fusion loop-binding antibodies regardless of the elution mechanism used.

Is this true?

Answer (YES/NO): NO